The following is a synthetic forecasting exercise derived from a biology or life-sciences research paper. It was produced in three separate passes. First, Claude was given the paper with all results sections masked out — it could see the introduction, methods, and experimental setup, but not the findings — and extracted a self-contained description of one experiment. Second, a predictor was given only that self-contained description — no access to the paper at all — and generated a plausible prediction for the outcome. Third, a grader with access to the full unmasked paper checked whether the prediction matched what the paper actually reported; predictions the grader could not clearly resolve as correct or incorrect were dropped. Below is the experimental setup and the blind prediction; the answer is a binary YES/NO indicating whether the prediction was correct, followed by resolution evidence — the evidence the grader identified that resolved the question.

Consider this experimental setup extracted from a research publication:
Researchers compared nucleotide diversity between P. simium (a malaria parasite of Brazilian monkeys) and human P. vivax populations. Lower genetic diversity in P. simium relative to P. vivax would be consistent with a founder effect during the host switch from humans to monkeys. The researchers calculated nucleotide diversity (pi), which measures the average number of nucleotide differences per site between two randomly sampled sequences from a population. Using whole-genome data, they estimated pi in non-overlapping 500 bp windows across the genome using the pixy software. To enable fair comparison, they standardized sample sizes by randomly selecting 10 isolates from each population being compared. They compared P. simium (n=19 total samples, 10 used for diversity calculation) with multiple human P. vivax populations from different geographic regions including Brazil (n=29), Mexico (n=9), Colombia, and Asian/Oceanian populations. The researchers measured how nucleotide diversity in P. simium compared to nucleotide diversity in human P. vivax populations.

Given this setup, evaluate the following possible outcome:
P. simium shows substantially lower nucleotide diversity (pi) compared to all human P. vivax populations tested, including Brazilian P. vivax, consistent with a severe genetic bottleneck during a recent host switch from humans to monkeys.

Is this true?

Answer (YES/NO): YES